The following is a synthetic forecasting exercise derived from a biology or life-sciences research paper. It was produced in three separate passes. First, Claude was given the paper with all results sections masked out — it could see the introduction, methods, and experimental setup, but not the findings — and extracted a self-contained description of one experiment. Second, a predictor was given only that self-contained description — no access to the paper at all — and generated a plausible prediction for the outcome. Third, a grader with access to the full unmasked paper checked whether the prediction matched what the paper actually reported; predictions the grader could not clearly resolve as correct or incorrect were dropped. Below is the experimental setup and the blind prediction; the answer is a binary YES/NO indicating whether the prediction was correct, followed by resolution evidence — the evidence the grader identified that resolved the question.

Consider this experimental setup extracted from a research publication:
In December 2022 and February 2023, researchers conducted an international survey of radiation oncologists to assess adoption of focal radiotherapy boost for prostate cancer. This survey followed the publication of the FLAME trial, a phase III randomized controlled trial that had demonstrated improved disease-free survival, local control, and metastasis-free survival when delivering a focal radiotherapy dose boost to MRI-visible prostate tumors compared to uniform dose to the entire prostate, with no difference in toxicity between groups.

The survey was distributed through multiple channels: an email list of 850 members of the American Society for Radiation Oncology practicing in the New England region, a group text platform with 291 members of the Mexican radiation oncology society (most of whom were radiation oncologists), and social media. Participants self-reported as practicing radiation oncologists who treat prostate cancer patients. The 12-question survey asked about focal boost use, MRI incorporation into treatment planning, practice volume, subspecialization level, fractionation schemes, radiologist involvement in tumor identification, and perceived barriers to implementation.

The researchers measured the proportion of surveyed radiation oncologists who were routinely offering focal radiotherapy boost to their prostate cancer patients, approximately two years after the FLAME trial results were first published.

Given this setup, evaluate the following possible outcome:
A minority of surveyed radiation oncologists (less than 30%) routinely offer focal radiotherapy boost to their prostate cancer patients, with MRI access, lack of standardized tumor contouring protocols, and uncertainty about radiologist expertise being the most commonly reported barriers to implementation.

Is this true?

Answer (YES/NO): NO